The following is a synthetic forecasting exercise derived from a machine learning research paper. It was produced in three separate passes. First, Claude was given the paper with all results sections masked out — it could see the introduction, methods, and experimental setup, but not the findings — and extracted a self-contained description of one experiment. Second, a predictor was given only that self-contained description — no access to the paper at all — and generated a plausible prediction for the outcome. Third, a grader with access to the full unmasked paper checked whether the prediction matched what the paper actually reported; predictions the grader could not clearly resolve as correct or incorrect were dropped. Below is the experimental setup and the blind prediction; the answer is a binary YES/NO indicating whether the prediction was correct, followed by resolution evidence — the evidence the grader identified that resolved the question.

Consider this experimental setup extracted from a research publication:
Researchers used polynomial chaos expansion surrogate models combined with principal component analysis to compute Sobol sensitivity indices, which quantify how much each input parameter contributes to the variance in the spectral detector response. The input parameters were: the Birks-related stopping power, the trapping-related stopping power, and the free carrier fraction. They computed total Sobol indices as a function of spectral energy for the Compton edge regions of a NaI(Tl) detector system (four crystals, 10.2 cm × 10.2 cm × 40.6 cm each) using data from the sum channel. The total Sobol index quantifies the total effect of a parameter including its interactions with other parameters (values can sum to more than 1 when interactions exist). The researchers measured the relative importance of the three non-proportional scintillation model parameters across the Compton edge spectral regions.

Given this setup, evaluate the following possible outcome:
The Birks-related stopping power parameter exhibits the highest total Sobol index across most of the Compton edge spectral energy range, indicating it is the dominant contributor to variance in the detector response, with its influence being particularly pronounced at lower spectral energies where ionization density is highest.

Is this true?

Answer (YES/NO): NO